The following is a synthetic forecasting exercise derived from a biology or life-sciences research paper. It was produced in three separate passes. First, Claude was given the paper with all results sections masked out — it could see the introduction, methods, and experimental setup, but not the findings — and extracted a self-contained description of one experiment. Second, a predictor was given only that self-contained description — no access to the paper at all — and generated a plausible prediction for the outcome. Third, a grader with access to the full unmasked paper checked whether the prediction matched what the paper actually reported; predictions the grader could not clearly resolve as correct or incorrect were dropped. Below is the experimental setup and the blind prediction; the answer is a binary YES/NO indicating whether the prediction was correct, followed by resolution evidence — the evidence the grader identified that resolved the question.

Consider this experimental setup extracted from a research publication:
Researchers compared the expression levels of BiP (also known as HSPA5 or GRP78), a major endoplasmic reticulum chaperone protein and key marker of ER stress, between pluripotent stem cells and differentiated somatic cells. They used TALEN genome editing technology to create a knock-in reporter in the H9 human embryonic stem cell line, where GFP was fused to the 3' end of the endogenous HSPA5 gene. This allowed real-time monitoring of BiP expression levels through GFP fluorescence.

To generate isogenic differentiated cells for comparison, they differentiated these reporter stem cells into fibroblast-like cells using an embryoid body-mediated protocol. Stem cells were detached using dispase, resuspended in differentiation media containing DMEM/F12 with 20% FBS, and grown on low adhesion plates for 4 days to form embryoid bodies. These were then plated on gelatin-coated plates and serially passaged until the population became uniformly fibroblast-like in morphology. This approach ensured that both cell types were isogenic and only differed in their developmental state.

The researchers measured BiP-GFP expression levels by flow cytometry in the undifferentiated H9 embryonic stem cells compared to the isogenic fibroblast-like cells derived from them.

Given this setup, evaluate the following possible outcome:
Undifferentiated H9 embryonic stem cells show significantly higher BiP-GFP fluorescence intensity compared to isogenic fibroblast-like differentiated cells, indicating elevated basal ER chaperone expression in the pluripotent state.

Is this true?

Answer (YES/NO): NO